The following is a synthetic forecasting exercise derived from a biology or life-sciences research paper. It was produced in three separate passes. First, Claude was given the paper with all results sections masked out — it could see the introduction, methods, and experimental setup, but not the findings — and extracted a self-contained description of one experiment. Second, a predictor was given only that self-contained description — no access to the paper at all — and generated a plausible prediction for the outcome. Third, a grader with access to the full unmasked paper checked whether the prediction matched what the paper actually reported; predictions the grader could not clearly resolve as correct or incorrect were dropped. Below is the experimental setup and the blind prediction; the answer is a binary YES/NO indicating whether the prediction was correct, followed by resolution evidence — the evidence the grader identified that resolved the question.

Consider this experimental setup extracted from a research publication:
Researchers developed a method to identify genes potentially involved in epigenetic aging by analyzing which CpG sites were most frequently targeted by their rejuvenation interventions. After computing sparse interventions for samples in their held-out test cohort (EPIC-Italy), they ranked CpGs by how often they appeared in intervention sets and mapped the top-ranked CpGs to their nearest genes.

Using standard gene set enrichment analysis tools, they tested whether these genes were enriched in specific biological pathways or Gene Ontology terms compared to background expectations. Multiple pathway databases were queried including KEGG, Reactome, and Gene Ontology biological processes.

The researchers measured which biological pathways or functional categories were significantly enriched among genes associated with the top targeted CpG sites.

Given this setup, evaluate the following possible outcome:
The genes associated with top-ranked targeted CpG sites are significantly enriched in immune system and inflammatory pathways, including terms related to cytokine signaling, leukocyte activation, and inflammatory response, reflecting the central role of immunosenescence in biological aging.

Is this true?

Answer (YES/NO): NO